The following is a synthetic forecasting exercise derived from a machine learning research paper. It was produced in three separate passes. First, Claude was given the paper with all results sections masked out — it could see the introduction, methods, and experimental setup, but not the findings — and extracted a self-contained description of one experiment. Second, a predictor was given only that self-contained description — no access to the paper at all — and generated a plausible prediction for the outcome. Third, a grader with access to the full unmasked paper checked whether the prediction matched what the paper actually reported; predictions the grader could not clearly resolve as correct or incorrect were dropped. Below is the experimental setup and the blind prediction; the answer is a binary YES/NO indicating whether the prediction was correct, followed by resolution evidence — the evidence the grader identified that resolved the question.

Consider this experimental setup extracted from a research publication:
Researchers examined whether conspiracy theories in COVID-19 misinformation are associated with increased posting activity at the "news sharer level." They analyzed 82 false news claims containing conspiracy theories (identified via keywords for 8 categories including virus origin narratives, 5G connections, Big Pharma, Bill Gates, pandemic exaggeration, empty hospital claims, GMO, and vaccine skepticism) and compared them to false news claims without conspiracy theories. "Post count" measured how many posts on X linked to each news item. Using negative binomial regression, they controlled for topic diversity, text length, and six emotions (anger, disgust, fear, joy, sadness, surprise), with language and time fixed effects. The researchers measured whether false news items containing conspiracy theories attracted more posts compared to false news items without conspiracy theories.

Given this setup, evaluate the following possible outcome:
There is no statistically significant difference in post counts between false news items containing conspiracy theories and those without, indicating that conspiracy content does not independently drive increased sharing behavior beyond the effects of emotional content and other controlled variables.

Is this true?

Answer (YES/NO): YES